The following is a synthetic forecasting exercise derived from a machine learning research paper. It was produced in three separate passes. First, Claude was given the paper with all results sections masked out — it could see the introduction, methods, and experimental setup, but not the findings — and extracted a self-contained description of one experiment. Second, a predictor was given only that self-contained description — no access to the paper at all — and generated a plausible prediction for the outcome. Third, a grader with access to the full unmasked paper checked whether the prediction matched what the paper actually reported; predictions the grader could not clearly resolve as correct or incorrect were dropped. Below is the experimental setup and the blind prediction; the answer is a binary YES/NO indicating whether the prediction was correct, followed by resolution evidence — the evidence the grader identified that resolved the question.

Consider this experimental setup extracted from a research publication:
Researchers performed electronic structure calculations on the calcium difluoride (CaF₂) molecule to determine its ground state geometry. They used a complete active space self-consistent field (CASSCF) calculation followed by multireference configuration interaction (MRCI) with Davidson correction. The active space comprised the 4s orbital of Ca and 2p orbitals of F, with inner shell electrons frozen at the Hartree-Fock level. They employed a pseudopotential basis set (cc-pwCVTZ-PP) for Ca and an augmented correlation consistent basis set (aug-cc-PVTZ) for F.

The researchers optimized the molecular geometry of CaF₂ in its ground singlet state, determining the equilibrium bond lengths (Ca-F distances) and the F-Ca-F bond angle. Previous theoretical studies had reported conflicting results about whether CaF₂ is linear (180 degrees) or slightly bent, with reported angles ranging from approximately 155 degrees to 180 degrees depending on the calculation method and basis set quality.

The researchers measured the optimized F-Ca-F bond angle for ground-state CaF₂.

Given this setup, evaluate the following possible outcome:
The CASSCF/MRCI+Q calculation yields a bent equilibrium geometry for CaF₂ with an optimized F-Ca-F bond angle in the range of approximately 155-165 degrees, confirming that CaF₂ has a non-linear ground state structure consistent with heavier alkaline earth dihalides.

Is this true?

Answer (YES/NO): NO